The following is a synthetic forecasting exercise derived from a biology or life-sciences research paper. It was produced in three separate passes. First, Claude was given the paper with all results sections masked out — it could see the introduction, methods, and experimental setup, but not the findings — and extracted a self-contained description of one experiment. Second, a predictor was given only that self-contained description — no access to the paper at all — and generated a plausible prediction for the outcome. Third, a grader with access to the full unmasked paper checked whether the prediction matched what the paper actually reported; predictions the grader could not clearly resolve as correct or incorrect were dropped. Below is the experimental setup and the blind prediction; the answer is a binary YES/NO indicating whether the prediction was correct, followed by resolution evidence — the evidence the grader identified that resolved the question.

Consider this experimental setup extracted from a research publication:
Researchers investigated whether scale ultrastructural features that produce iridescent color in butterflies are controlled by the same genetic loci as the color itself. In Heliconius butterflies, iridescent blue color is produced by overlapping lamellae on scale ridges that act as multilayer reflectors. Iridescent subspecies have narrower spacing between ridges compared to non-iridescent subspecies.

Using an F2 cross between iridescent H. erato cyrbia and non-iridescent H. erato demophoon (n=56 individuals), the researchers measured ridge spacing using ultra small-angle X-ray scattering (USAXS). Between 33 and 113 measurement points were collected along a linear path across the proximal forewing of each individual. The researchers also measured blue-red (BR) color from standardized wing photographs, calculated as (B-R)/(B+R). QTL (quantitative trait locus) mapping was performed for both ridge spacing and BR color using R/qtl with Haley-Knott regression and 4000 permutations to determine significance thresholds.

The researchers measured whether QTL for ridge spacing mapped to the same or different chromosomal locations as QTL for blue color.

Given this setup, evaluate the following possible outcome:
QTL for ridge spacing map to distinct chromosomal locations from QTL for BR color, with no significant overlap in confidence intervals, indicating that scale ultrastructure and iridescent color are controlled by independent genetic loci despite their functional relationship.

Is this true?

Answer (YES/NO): NO